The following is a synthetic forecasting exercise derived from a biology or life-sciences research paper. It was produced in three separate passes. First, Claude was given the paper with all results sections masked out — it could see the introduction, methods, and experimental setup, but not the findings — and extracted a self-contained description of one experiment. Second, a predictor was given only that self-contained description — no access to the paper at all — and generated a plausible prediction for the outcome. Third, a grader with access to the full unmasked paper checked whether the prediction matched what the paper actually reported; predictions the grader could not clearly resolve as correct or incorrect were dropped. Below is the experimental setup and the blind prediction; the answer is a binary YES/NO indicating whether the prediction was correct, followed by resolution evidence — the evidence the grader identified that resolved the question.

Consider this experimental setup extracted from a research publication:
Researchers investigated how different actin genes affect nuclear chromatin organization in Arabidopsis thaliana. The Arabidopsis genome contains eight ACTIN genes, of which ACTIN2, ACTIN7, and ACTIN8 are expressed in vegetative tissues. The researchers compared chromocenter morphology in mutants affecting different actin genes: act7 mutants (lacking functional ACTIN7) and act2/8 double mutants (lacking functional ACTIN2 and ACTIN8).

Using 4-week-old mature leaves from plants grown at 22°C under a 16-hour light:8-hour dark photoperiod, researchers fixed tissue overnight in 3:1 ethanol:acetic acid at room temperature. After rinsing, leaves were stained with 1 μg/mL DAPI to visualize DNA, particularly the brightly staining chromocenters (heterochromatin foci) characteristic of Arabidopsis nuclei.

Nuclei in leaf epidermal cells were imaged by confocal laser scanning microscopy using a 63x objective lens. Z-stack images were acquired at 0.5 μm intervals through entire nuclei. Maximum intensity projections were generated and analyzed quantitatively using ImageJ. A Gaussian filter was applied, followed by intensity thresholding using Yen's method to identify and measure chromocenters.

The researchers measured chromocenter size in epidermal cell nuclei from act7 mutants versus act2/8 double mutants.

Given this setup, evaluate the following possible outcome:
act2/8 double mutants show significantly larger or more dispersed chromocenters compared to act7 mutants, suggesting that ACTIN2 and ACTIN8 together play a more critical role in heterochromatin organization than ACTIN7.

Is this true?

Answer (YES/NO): NO